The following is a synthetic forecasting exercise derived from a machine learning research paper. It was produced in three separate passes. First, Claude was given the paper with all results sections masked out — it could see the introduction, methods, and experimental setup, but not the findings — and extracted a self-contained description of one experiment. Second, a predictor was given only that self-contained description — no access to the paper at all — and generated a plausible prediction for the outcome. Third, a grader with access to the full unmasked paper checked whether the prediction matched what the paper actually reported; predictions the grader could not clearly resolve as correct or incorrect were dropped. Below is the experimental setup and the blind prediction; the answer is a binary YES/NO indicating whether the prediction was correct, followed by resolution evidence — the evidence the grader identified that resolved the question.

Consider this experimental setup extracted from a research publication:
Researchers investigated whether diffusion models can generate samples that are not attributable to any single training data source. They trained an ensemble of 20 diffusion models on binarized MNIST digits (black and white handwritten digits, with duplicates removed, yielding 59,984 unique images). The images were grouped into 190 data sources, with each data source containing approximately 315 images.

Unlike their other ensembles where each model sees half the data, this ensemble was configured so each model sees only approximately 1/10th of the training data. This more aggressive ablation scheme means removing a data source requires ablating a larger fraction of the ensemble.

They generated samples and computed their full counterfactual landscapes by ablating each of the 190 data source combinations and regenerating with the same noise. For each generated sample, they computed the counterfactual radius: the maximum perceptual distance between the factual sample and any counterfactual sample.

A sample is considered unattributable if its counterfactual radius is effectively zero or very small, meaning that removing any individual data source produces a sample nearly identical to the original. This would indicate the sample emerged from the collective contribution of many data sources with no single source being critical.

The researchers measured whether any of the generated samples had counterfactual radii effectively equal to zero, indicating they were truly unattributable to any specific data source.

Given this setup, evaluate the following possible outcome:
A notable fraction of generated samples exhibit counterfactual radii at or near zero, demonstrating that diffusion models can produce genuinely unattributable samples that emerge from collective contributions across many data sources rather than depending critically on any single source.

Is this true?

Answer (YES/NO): NO